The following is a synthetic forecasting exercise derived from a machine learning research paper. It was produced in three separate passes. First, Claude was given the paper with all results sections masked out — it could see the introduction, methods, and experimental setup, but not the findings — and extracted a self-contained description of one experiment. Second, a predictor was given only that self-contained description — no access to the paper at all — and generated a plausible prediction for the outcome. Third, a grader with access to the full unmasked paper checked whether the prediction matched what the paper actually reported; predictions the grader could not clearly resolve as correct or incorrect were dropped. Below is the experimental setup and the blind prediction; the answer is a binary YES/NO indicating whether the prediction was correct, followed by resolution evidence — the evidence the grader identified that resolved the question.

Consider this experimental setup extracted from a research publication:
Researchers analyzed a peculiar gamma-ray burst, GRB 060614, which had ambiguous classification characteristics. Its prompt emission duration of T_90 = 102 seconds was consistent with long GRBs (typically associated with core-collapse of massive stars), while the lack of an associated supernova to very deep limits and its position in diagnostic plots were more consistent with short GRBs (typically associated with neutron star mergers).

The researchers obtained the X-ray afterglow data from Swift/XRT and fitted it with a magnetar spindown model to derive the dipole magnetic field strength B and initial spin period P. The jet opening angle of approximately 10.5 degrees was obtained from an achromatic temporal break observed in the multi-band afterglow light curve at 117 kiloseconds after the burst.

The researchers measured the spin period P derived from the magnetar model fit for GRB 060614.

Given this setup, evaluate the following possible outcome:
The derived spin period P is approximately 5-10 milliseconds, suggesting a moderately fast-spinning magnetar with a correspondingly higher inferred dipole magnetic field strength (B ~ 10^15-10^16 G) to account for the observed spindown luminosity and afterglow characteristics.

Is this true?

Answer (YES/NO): NO